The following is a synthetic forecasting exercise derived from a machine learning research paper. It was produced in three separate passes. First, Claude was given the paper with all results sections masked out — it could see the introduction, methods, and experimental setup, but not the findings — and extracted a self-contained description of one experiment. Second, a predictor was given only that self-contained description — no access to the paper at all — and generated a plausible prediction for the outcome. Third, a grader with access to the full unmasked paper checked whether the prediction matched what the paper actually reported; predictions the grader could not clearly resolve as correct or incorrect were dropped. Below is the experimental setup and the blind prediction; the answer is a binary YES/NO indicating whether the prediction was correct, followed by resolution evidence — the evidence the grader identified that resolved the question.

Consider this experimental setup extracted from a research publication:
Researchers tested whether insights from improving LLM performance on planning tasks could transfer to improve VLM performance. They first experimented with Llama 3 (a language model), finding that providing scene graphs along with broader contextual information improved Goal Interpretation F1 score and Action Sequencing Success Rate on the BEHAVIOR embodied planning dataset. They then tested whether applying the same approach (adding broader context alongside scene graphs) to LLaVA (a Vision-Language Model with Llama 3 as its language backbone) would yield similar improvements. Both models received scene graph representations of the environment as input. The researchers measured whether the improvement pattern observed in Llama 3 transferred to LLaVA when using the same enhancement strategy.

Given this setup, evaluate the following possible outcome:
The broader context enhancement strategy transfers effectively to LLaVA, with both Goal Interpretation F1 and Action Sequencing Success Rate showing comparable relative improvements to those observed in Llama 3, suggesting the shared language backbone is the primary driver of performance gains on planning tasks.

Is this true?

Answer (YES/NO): NO